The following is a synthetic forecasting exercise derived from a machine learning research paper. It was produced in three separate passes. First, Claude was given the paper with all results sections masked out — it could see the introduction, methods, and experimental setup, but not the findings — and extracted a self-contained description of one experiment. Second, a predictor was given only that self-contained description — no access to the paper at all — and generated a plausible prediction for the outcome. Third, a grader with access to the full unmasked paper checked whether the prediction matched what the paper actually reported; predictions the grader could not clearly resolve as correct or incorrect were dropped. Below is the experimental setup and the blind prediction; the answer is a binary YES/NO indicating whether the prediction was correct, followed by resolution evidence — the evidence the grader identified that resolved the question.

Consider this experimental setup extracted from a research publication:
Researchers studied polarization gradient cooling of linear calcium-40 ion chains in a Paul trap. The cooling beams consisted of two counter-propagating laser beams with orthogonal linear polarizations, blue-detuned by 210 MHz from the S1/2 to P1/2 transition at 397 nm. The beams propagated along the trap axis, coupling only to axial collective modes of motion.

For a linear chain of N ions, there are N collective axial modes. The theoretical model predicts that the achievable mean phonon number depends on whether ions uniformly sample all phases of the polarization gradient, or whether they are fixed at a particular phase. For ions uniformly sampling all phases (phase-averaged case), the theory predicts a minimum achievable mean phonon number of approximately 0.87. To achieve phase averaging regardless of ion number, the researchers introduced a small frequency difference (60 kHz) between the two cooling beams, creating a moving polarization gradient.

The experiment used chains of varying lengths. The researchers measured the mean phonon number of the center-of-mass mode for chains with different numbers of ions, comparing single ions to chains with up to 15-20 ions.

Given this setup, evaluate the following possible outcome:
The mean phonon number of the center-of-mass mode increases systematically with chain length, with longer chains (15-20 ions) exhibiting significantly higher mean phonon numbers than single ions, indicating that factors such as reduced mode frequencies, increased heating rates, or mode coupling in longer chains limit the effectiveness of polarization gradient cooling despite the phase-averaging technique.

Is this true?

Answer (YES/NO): YES